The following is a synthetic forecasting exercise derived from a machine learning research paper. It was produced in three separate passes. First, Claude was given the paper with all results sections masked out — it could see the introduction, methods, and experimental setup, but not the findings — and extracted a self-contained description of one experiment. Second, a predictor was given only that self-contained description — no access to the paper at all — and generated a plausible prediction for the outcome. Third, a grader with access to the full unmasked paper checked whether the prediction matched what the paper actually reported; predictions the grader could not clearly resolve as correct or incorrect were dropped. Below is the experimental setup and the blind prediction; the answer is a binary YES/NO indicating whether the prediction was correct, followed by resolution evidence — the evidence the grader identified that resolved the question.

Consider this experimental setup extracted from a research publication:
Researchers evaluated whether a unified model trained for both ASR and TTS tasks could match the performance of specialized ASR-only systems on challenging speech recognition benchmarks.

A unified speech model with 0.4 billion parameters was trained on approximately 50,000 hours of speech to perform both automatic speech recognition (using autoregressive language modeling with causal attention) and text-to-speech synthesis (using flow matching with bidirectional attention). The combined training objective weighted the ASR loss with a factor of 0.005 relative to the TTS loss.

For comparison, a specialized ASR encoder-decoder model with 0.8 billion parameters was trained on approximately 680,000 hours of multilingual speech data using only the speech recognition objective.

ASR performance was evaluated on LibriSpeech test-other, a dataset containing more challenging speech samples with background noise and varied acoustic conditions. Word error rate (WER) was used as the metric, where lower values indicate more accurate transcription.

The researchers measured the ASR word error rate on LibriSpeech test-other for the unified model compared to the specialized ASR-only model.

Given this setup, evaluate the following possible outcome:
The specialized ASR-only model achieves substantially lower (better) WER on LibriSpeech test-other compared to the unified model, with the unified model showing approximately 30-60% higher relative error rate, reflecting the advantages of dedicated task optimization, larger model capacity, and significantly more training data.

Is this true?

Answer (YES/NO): NO